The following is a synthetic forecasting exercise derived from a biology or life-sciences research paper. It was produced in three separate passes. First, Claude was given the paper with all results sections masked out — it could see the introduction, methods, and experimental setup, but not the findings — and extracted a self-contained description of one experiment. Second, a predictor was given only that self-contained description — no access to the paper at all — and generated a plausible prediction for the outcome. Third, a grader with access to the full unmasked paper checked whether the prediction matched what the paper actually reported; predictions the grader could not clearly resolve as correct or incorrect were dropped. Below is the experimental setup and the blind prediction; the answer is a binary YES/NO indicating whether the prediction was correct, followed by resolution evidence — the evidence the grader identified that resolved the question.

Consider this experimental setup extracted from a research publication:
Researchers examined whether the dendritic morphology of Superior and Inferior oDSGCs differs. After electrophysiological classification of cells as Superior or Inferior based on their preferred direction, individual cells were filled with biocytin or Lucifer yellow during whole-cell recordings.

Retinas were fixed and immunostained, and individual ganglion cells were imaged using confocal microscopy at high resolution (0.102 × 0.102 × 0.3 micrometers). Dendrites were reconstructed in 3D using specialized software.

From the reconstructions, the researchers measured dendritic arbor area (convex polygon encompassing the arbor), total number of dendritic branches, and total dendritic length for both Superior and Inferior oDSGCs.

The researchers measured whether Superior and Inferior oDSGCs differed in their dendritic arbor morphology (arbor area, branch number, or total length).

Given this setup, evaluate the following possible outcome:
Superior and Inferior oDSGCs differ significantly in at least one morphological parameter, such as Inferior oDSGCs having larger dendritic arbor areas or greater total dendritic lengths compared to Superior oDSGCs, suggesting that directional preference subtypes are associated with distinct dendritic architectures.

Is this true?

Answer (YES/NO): NO